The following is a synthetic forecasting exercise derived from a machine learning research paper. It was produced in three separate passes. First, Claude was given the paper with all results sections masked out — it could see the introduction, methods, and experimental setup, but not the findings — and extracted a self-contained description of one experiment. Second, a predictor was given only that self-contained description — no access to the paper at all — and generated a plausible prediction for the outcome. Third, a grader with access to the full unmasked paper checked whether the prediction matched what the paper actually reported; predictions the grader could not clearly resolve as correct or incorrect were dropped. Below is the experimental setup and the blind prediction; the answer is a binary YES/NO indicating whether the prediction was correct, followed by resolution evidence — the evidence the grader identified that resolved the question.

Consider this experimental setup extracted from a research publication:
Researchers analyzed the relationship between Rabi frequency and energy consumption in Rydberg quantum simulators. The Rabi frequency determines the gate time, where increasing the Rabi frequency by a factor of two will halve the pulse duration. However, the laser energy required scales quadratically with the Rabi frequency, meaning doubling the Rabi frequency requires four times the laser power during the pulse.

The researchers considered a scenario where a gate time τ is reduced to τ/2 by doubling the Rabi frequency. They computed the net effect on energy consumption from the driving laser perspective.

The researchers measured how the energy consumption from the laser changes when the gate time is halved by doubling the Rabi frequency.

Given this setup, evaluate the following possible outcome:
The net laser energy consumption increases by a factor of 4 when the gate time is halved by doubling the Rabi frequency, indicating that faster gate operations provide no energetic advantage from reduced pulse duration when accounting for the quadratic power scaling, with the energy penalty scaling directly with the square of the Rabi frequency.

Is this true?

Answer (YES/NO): NO